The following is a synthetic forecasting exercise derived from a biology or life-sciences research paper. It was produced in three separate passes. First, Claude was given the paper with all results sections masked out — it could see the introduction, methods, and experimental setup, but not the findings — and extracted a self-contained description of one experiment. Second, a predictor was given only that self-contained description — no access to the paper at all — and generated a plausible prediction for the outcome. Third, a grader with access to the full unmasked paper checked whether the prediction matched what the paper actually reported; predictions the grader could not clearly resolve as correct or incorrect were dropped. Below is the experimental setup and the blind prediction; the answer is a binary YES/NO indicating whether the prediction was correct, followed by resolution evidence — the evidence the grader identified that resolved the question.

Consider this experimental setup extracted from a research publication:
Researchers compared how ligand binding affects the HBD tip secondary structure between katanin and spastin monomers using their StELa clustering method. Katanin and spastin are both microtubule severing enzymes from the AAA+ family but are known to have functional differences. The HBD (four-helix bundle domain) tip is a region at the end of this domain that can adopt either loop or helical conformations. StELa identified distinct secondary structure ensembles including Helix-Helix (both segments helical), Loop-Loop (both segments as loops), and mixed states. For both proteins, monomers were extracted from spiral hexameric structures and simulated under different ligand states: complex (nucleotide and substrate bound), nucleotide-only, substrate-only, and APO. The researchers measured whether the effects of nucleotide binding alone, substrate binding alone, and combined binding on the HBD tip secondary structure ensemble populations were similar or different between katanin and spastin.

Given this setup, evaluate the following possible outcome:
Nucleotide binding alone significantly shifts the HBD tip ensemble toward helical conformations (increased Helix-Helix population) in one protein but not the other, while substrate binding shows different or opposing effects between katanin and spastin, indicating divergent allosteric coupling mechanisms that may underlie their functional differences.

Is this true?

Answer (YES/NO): YES